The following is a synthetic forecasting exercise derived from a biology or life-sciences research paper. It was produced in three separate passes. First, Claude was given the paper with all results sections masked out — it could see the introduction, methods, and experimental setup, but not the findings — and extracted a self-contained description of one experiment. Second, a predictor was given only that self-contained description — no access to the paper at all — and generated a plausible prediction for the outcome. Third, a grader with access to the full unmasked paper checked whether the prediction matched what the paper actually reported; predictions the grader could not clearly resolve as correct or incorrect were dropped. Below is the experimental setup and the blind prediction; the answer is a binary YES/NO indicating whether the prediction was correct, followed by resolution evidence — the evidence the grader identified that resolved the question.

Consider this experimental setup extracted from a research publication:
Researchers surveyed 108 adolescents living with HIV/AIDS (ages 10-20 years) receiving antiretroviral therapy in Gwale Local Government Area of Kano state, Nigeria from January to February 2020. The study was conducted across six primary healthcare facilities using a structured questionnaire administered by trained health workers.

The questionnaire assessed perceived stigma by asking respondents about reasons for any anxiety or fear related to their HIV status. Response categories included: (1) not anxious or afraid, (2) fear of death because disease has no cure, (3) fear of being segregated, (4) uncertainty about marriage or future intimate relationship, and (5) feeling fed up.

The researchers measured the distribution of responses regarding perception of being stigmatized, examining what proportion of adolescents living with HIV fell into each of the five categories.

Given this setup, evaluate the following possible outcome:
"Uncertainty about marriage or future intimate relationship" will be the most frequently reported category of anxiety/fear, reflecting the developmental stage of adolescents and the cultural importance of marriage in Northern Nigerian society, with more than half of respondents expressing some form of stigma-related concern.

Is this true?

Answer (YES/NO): NO